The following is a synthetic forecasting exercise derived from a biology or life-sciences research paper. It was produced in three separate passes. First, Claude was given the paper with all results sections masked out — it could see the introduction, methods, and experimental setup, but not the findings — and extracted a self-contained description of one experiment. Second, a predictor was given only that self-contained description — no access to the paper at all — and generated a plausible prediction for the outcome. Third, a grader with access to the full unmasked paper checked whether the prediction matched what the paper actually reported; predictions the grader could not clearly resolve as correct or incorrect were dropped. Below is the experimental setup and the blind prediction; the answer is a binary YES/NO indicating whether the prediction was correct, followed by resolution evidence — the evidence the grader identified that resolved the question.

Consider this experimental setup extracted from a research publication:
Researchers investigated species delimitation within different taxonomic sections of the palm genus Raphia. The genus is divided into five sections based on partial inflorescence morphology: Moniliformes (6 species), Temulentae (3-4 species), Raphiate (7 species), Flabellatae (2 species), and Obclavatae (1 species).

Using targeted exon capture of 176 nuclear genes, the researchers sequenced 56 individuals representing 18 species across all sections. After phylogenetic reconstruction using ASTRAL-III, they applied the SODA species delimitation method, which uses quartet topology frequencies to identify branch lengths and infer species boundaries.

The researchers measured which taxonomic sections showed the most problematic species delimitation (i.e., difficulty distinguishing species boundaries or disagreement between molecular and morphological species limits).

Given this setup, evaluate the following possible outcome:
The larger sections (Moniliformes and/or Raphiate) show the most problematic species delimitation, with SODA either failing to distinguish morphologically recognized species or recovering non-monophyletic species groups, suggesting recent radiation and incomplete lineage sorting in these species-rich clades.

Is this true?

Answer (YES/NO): NO